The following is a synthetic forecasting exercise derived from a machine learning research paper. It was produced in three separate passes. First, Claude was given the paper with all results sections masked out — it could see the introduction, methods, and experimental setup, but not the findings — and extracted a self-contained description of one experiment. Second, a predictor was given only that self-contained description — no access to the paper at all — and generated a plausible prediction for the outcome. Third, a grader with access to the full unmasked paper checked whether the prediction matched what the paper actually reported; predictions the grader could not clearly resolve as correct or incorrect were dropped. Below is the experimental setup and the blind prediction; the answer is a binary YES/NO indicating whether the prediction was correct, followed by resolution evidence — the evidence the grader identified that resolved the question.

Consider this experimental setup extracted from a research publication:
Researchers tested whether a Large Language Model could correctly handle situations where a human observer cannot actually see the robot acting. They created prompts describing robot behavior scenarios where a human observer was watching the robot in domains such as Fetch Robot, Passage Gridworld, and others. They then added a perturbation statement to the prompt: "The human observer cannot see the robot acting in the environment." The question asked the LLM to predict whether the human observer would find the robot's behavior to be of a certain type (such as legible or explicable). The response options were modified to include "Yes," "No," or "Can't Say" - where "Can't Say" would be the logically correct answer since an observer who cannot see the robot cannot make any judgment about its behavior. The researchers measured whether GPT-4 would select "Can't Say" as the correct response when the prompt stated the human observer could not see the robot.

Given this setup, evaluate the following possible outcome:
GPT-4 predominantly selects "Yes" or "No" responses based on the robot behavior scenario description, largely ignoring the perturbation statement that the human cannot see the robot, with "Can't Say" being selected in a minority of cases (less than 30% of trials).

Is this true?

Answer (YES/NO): YES